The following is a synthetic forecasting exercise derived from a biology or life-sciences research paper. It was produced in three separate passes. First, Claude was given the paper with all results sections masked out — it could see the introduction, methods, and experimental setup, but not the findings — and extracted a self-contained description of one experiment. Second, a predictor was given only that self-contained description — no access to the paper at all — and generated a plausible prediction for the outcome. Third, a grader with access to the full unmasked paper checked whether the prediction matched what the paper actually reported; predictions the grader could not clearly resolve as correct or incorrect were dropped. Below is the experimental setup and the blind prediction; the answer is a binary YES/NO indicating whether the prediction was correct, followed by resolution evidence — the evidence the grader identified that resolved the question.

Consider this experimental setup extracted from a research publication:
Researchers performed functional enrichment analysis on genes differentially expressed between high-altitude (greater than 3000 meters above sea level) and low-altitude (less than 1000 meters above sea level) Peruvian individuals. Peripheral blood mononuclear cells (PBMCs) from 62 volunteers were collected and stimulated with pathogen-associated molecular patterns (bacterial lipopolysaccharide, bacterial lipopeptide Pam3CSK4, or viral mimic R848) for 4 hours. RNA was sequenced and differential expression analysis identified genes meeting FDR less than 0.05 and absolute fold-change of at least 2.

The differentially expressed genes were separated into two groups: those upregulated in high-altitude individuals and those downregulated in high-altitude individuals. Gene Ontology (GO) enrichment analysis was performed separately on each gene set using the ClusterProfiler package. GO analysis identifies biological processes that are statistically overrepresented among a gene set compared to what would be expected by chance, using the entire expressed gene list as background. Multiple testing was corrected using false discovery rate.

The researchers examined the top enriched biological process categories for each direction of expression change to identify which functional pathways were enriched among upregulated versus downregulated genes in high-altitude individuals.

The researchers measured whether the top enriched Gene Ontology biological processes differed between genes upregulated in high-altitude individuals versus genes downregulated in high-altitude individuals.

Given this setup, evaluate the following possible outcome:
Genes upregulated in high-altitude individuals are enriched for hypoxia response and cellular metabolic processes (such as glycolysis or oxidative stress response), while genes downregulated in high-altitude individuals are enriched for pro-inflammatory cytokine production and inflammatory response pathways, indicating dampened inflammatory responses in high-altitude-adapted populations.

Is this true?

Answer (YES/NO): NO